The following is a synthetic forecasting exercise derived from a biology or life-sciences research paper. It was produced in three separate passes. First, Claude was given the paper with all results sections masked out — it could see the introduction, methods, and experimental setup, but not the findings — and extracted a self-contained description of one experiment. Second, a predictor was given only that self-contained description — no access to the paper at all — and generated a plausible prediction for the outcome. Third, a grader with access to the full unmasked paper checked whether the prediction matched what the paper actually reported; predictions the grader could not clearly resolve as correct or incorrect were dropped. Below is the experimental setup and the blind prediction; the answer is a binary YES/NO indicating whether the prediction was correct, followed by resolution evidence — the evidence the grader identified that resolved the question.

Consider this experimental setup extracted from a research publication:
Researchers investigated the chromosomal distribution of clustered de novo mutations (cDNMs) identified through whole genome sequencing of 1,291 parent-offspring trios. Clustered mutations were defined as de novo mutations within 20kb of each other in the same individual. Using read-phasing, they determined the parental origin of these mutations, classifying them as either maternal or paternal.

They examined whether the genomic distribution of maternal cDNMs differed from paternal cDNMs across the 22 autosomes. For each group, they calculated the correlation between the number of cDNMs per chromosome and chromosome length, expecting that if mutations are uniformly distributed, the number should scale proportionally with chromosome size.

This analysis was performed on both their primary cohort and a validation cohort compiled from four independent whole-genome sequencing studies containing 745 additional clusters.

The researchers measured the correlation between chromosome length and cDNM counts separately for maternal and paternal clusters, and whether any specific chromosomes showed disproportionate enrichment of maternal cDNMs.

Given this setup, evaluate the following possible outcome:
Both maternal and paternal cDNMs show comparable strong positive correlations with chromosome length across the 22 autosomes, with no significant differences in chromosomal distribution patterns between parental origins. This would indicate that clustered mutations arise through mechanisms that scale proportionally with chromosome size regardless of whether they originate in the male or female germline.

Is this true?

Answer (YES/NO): NO